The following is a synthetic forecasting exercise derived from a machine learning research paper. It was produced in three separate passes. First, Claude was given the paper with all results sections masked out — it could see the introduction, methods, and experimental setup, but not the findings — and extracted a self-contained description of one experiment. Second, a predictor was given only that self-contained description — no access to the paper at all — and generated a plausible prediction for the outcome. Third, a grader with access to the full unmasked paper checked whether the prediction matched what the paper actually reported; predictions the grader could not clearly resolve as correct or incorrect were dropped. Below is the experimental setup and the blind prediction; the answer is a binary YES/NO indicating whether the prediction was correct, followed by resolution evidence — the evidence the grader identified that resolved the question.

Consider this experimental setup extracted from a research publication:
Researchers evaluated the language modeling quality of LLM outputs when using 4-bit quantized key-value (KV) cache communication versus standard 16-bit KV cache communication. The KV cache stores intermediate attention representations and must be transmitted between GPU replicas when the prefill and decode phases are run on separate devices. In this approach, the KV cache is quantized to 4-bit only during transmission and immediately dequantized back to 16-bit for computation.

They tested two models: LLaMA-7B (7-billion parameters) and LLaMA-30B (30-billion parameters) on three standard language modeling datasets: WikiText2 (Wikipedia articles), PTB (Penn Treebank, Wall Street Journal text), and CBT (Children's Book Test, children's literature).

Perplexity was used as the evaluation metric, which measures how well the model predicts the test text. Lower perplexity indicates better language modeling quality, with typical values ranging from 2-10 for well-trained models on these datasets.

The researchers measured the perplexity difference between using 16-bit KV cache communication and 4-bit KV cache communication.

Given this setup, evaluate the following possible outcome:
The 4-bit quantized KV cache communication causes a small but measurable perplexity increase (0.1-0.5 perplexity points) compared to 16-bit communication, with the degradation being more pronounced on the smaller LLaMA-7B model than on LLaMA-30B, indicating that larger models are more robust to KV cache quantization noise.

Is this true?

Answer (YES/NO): NO